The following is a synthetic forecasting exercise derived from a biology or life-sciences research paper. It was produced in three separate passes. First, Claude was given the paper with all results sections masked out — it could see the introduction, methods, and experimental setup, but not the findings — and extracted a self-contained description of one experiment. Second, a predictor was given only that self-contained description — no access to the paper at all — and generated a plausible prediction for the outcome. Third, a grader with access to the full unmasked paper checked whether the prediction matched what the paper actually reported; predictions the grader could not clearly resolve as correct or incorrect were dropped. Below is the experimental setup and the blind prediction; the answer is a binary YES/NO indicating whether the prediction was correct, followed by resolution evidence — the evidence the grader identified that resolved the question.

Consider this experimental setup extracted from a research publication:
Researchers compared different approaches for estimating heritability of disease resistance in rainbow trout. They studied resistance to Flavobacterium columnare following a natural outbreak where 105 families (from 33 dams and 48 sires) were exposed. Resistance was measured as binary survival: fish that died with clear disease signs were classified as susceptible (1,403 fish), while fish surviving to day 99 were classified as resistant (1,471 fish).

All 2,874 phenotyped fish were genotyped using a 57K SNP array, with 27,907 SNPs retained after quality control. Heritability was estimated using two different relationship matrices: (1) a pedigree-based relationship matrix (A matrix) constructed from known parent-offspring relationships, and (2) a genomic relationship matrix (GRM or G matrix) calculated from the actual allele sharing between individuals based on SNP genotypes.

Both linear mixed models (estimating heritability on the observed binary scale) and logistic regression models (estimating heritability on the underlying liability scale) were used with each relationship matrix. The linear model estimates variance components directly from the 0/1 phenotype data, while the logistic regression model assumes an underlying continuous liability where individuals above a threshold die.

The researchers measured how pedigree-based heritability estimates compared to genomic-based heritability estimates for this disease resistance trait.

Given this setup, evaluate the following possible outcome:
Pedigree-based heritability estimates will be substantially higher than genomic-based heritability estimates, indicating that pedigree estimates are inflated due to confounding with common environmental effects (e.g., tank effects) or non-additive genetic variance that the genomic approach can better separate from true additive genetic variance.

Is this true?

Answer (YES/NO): NO